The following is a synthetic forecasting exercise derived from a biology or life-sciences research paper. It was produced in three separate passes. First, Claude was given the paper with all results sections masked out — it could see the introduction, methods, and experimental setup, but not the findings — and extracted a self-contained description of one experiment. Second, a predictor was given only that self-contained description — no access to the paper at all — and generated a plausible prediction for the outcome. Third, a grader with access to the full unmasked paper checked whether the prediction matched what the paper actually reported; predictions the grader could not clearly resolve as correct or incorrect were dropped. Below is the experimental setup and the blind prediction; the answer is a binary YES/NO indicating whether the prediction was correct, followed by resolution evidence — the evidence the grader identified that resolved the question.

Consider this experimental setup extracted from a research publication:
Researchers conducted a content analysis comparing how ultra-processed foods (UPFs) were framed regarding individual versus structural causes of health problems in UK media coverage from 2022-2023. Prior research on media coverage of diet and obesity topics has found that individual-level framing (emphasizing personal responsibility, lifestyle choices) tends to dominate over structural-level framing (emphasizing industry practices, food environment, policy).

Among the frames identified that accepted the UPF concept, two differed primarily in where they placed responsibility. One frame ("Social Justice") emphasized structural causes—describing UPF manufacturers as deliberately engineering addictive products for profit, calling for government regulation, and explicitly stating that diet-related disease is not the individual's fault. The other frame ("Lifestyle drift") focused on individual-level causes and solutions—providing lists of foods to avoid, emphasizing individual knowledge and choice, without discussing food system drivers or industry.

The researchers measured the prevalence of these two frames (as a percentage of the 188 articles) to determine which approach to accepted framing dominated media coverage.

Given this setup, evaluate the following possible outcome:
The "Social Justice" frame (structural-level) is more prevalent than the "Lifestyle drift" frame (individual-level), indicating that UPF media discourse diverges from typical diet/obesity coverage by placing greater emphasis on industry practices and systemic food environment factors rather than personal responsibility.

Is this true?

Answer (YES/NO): YES